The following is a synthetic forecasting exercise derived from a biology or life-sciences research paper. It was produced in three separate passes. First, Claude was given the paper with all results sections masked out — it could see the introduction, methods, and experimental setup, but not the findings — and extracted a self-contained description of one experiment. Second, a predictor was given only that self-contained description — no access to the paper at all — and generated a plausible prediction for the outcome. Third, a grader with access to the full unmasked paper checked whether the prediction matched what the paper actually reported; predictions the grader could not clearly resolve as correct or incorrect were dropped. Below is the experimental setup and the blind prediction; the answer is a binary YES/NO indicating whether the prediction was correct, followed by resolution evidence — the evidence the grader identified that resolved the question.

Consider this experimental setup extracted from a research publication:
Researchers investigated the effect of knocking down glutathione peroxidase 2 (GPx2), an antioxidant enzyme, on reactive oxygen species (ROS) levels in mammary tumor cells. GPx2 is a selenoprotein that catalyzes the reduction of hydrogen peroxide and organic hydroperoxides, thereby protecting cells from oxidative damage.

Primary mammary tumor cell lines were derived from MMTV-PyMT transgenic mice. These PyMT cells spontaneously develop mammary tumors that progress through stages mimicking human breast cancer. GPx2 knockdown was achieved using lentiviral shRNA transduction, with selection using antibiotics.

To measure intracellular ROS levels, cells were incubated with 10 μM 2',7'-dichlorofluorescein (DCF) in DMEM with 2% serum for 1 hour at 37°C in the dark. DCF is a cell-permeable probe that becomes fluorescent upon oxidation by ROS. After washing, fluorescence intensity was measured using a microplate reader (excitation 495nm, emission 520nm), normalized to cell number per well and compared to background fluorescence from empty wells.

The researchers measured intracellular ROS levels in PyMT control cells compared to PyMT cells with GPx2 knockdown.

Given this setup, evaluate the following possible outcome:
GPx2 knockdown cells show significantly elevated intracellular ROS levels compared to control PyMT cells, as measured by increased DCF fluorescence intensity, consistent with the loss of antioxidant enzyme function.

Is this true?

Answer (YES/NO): YES